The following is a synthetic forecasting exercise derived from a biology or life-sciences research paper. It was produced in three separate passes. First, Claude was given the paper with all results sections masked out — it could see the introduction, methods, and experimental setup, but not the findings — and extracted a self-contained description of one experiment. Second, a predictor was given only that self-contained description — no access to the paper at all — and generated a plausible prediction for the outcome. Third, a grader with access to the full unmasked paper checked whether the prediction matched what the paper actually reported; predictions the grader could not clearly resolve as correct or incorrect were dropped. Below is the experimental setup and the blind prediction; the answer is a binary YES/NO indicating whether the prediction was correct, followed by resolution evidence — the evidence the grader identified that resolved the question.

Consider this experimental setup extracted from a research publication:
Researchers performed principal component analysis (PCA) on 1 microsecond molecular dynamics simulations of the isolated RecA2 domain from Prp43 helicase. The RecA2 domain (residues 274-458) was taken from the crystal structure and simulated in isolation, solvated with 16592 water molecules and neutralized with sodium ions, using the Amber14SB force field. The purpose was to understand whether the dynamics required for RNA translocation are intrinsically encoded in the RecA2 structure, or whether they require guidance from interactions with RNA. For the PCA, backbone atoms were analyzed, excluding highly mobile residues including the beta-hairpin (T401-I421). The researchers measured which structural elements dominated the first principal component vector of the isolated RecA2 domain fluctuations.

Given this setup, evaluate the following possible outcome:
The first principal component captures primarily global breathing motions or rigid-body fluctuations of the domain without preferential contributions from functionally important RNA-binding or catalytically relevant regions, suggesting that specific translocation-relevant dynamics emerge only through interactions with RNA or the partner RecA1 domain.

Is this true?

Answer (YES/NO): NO